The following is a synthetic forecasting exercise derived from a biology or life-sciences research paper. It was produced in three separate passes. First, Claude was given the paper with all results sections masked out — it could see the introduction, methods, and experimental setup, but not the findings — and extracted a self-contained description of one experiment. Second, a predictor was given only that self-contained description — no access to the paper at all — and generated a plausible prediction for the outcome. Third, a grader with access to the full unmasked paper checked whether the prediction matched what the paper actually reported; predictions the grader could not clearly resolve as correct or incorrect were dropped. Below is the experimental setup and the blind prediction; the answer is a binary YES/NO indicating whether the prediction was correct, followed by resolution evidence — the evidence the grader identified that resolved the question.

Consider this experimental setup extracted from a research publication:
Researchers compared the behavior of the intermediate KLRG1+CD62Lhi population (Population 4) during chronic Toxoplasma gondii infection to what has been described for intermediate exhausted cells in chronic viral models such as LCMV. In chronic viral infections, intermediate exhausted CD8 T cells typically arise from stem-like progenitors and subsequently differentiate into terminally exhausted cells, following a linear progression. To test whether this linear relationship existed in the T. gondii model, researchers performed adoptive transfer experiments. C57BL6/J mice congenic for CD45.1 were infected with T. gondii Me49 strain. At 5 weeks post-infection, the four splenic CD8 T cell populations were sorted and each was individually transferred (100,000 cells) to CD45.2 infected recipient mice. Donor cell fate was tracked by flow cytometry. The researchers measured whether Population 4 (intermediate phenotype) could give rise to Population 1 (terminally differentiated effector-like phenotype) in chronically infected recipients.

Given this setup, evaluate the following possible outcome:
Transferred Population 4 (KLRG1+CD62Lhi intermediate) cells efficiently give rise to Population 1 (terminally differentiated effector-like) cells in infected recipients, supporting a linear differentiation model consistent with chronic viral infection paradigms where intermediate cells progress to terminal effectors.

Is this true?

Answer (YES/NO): NO